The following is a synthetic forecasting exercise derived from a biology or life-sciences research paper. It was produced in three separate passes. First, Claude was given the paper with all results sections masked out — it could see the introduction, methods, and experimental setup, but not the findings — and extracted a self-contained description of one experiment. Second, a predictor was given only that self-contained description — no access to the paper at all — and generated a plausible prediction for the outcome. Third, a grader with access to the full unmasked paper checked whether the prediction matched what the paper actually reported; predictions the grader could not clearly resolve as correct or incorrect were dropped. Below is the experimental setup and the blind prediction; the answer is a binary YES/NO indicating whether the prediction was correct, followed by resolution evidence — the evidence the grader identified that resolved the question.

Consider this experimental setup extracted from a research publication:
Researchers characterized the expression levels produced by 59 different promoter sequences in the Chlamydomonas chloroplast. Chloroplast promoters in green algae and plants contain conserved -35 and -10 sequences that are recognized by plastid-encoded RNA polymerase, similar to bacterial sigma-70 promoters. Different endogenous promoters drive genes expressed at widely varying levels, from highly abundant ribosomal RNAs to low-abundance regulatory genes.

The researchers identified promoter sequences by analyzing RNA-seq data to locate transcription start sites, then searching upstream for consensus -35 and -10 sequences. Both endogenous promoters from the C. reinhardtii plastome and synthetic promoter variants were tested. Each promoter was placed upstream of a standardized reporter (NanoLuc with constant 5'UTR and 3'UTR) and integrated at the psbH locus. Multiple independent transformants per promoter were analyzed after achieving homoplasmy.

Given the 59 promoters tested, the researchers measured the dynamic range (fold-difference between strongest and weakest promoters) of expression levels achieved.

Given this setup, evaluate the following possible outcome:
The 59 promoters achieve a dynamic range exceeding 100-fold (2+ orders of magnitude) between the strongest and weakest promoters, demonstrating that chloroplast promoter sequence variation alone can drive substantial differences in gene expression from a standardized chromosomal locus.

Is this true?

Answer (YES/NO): YES